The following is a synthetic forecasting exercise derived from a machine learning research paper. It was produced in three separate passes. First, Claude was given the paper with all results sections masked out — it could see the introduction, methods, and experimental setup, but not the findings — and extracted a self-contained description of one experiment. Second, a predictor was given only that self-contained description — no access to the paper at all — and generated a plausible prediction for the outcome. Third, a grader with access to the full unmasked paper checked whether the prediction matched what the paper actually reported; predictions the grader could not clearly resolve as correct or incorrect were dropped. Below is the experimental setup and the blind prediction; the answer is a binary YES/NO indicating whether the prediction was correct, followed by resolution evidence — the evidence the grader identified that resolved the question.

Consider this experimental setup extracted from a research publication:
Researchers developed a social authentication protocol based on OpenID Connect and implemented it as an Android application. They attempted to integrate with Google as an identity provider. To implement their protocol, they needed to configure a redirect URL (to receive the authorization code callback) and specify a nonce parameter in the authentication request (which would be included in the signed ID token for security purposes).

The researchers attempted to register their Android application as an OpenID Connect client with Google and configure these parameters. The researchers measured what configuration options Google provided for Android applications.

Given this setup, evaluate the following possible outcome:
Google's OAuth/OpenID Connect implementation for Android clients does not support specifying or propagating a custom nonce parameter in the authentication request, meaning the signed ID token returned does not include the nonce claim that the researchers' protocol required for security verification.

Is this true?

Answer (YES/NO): YES